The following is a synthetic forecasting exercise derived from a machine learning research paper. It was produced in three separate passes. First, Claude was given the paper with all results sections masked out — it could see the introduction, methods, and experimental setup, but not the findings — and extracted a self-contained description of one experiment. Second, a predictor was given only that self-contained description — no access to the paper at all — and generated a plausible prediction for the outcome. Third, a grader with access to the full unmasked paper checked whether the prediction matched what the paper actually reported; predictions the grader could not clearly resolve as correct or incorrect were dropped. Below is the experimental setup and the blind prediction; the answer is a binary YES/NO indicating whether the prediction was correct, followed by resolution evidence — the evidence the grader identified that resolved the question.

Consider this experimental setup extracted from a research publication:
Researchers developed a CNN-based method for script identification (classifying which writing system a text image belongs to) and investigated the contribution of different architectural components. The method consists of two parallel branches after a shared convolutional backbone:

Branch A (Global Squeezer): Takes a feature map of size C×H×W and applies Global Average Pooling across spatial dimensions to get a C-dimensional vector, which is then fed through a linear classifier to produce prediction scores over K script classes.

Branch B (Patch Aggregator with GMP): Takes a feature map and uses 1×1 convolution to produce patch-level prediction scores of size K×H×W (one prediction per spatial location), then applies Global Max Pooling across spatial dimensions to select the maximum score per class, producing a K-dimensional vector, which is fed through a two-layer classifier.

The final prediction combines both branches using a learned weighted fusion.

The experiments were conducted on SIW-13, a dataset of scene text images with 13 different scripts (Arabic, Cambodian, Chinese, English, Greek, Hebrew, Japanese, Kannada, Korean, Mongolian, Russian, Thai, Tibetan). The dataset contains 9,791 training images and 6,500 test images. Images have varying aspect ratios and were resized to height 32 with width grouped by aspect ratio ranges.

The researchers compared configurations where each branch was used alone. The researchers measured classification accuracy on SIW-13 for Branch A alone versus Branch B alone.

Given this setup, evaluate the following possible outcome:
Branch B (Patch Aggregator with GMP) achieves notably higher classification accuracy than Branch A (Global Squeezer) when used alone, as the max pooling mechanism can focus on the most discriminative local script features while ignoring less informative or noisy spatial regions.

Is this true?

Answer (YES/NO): NO